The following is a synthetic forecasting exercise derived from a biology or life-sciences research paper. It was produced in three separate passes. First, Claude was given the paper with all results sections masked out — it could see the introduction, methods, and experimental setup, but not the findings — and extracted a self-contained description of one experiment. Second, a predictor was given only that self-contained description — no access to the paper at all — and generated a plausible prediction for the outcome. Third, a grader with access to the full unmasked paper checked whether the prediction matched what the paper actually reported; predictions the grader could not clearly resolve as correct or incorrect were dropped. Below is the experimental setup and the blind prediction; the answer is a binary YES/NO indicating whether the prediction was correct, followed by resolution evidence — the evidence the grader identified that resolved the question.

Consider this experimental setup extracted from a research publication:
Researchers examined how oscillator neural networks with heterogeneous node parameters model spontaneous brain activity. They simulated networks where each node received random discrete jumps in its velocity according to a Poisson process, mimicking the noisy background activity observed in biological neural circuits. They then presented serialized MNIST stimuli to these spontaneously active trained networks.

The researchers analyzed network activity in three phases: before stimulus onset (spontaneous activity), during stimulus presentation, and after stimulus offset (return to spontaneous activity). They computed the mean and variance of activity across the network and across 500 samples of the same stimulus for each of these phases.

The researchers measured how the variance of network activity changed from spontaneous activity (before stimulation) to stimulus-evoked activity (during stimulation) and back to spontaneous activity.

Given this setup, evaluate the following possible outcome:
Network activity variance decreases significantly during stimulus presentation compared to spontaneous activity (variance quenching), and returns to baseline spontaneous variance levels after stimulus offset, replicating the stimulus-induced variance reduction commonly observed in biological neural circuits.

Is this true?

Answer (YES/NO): YES